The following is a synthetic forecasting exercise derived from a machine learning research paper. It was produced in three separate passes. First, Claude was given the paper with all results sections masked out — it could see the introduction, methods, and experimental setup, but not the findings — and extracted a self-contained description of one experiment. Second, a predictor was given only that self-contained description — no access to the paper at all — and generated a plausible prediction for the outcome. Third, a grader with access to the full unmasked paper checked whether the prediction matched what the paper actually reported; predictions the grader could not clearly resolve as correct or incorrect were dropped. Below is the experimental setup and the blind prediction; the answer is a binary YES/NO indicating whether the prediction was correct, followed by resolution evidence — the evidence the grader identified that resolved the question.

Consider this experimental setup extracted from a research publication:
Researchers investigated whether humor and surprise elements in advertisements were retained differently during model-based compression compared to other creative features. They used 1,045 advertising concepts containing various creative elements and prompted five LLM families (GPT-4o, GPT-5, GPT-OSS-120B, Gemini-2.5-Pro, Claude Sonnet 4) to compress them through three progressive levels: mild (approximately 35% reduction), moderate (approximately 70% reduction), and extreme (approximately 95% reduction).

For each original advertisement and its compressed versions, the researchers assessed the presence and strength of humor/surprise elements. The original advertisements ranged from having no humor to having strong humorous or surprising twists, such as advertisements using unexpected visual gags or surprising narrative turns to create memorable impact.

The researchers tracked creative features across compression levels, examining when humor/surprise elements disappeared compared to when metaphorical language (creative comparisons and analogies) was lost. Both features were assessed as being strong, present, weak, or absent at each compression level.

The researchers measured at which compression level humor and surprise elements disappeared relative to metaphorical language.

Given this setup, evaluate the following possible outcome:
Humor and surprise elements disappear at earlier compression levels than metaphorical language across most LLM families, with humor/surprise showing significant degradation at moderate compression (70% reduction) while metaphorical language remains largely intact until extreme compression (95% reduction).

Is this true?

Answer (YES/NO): NO